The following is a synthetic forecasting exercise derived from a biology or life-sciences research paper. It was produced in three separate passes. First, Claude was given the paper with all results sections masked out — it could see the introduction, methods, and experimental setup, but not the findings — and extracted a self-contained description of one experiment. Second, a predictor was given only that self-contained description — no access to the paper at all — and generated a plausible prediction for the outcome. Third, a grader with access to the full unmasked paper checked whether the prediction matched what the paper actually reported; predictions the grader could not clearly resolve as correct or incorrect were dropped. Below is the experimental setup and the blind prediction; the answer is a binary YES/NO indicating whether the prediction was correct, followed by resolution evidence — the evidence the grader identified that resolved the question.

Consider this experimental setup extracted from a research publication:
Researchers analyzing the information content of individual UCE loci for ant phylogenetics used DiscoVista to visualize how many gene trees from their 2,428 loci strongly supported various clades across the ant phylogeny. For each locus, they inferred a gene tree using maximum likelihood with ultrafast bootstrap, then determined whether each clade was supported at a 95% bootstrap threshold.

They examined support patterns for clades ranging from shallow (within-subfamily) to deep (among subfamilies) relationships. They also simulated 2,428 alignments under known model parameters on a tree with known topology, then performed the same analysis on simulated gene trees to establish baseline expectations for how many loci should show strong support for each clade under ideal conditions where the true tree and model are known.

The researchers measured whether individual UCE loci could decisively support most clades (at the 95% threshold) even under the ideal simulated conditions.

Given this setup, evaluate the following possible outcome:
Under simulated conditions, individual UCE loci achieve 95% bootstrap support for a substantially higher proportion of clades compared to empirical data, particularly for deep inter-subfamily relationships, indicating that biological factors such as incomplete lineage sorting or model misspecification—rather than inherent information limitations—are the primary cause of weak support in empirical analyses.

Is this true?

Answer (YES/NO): NO